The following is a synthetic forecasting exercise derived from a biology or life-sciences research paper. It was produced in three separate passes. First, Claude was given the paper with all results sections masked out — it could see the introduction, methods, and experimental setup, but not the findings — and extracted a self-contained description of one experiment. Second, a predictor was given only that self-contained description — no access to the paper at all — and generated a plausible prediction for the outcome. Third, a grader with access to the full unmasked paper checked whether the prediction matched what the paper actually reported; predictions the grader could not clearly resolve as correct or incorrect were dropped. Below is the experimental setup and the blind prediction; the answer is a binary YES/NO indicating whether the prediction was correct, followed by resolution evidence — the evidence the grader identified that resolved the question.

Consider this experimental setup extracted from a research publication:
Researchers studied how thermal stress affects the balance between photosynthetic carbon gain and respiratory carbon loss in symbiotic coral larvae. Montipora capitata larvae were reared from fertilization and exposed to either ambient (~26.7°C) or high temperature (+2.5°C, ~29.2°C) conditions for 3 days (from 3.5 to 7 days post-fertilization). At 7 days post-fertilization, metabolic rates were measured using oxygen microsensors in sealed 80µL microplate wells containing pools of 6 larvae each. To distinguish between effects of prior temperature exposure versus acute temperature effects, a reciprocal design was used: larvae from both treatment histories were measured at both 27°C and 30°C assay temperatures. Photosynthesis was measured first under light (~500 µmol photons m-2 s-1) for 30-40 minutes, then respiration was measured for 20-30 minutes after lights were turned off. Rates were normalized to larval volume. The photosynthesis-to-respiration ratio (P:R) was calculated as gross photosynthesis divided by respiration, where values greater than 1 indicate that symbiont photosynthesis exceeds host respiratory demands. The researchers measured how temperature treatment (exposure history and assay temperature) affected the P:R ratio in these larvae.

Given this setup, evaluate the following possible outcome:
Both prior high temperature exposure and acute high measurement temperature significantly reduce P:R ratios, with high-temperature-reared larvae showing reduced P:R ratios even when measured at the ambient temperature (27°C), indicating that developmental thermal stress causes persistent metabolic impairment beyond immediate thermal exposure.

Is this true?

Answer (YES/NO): NO